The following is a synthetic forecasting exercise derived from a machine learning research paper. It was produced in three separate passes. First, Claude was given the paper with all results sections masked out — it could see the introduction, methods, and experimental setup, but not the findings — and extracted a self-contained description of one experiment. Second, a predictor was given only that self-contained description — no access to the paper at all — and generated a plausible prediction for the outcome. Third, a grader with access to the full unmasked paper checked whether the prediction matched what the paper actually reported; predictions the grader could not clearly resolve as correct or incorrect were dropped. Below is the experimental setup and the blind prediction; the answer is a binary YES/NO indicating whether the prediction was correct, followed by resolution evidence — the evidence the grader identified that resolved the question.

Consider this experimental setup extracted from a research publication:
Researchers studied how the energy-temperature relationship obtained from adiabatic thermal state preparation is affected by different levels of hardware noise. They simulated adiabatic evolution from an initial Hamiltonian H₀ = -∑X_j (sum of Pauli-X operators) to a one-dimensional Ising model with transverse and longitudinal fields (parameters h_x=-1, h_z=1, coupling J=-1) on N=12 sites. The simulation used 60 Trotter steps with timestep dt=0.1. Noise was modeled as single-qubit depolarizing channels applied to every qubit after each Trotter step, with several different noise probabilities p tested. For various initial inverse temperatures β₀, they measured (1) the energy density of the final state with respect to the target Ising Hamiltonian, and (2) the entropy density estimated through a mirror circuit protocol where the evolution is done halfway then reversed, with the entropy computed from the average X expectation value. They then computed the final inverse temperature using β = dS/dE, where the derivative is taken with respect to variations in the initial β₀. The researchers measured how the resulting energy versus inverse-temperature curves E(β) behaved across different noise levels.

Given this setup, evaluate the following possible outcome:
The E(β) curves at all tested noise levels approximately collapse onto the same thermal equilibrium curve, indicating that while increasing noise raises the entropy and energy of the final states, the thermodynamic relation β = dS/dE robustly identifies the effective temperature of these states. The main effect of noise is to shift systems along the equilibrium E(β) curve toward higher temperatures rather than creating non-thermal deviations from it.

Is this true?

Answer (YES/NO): YES